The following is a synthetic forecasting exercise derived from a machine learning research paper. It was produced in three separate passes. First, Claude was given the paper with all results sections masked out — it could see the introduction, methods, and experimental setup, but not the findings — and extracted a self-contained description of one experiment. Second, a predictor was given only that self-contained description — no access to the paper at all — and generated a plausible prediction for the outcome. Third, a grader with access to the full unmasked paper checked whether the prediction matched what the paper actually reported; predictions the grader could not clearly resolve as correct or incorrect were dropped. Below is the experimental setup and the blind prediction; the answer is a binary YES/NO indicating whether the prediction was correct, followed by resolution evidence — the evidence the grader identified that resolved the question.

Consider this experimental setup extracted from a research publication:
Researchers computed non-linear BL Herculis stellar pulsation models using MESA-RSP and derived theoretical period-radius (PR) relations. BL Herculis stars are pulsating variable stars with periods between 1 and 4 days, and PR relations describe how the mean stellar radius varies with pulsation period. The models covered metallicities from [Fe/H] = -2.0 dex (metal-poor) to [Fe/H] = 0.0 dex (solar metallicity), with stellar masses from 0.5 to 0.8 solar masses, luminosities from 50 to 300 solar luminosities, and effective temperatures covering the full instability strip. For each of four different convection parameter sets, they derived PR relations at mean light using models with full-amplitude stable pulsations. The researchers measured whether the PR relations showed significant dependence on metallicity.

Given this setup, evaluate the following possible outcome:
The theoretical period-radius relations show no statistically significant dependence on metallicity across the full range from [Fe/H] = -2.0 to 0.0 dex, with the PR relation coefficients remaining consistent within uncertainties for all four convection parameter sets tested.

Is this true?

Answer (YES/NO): NO